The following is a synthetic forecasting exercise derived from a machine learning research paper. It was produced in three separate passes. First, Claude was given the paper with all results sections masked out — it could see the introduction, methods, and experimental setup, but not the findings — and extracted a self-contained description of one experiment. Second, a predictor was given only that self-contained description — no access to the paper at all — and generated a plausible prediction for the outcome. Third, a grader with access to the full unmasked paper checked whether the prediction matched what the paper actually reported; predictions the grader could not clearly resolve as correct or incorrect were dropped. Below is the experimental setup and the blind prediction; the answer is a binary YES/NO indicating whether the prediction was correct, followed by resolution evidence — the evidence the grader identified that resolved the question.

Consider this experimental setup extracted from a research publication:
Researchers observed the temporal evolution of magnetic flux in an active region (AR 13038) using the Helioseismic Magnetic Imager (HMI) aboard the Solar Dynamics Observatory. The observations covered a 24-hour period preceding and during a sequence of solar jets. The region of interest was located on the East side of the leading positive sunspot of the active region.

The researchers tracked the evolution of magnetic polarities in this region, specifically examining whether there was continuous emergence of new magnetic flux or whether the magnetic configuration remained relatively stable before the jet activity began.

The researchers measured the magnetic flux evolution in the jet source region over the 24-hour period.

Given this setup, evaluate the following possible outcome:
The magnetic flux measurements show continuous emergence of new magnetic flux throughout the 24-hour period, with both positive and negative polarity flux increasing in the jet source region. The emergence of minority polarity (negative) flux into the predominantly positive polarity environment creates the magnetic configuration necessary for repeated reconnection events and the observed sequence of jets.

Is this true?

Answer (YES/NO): YES